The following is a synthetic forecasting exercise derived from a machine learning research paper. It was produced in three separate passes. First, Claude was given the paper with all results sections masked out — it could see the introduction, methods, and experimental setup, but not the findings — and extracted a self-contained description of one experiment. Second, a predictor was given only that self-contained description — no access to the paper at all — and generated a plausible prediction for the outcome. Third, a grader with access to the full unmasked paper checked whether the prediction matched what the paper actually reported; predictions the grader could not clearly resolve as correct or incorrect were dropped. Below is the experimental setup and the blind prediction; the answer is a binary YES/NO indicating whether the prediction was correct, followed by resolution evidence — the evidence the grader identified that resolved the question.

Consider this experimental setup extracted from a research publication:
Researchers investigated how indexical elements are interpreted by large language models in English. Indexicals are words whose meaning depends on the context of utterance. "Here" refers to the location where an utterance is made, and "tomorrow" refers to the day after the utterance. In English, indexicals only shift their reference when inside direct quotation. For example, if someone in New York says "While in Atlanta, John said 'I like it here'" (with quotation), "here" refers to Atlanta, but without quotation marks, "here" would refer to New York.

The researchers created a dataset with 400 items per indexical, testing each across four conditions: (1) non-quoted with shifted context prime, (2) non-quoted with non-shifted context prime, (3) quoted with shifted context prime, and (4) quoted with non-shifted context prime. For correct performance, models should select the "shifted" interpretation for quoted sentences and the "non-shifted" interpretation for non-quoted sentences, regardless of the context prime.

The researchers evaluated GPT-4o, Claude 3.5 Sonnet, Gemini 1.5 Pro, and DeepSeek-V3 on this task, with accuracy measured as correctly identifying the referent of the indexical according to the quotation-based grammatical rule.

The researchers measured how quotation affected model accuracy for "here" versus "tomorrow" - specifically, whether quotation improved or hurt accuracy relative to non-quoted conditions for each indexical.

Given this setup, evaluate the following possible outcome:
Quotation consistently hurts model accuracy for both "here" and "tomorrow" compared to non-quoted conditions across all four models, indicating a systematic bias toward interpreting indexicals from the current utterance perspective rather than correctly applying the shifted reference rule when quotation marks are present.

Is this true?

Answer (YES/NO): NO